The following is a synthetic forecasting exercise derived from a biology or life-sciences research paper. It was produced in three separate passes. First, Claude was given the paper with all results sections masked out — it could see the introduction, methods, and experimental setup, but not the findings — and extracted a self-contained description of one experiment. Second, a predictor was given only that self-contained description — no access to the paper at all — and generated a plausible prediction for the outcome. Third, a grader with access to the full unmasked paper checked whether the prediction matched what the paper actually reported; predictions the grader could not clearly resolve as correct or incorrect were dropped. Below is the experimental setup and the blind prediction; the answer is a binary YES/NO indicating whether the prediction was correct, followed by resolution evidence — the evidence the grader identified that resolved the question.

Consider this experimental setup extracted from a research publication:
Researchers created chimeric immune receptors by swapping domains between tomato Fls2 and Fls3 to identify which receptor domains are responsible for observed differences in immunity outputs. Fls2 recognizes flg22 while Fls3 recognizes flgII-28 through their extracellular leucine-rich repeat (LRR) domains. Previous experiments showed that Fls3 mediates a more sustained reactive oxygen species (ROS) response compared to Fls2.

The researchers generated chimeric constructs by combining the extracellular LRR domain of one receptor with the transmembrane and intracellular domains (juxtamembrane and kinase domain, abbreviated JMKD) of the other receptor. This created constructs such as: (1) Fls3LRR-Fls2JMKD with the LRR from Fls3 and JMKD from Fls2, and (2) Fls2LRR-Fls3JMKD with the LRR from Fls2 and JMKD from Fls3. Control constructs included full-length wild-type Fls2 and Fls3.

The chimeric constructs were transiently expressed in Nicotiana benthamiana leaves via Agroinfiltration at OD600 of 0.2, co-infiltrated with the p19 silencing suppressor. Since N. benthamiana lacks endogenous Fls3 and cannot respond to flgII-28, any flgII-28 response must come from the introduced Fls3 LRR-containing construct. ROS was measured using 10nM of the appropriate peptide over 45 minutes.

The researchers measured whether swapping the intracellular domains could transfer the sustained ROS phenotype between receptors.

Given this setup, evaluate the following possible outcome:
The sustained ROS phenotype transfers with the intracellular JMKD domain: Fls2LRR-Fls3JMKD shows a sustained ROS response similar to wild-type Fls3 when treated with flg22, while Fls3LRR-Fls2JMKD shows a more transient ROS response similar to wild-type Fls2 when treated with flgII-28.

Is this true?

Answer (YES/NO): NO